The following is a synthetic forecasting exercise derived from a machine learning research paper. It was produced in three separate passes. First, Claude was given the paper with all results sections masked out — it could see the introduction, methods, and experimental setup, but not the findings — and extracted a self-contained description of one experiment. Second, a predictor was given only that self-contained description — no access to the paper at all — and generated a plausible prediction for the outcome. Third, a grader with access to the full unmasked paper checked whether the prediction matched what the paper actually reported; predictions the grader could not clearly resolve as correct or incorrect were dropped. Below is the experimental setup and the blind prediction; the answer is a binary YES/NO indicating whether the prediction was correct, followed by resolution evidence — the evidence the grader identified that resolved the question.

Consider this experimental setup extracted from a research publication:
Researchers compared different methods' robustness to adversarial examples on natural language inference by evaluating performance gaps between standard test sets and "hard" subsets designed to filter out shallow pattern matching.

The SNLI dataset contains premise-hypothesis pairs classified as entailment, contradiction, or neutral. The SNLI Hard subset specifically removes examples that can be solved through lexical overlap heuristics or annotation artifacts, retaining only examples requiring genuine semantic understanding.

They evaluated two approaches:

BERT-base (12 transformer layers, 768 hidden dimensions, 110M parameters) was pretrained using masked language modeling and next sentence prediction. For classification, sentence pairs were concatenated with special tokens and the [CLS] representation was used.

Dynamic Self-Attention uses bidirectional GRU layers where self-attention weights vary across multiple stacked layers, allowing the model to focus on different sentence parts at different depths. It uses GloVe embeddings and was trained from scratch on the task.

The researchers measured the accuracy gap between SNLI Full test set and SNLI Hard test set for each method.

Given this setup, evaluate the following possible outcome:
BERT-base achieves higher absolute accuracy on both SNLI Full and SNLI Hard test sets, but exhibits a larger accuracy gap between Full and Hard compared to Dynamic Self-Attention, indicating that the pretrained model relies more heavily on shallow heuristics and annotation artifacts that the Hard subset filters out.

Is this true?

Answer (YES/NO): NO